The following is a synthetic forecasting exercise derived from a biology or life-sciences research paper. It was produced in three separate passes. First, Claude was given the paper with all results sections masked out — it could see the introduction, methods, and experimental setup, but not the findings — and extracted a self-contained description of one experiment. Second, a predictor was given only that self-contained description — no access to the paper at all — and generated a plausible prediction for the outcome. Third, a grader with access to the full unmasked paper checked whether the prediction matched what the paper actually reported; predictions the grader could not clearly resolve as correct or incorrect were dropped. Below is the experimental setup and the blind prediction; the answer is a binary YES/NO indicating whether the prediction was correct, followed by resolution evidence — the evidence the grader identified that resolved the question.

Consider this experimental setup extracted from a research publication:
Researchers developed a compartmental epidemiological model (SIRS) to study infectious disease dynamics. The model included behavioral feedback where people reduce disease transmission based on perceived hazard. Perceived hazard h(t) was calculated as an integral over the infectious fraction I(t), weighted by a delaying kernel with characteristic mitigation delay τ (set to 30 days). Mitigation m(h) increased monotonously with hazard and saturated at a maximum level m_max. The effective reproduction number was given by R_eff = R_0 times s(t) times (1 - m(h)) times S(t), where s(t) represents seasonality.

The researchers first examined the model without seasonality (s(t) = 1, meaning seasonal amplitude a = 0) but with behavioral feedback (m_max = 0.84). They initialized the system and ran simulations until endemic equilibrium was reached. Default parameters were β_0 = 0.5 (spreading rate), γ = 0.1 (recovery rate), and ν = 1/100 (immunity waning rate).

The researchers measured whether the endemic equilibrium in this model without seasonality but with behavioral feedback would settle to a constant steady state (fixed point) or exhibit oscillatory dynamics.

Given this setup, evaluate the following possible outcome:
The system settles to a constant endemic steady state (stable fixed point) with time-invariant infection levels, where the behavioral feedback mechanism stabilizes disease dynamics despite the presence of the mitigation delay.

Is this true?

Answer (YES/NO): NO